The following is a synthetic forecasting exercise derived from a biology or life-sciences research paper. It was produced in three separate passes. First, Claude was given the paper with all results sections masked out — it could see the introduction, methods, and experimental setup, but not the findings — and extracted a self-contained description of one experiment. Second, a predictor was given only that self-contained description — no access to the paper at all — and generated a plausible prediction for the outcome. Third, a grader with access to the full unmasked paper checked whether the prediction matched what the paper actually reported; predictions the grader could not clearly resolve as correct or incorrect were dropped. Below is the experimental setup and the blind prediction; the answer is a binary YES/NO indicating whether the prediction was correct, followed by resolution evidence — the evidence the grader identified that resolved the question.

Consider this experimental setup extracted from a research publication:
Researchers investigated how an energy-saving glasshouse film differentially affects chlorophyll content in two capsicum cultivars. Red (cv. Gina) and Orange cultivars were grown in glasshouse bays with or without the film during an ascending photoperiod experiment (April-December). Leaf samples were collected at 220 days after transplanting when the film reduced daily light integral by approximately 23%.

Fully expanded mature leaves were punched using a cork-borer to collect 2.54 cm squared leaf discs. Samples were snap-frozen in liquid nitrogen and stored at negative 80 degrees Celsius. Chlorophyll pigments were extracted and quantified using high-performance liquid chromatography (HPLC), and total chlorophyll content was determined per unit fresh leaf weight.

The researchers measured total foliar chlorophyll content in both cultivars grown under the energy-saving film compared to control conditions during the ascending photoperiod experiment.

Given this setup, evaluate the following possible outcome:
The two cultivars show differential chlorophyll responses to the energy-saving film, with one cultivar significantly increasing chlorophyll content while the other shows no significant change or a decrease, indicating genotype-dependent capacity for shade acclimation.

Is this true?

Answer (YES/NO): YES